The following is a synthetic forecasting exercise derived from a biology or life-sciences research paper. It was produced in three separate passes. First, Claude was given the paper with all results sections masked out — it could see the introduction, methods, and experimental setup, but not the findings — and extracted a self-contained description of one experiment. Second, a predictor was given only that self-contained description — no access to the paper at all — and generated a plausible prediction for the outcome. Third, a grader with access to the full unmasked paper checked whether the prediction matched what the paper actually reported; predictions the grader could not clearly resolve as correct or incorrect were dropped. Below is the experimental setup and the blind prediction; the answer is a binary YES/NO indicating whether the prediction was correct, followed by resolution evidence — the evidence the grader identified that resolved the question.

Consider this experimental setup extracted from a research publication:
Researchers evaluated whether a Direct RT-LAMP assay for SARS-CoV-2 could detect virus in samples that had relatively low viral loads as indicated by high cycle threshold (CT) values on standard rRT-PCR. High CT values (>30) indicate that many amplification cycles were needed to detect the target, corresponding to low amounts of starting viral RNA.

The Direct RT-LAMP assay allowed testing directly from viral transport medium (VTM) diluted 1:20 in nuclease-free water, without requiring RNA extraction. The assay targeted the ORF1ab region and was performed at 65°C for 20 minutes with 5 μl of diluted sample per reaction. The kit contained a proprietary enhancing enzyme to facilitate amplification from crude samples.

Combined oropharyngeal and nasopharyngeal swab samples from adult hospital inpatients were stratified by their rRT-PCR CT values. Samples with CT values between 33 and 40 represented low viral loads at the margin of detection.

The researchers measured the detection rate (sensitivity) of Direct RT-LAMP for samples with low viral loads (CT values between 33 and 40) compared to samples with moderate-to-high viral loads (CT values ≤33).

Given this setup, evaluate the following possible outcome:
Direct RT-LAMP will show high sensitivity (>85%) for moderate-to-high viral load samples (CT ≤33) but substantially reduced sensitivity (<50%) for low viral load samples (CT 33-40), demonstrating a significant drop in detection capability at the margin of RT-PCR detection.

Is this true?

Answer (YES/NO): NO